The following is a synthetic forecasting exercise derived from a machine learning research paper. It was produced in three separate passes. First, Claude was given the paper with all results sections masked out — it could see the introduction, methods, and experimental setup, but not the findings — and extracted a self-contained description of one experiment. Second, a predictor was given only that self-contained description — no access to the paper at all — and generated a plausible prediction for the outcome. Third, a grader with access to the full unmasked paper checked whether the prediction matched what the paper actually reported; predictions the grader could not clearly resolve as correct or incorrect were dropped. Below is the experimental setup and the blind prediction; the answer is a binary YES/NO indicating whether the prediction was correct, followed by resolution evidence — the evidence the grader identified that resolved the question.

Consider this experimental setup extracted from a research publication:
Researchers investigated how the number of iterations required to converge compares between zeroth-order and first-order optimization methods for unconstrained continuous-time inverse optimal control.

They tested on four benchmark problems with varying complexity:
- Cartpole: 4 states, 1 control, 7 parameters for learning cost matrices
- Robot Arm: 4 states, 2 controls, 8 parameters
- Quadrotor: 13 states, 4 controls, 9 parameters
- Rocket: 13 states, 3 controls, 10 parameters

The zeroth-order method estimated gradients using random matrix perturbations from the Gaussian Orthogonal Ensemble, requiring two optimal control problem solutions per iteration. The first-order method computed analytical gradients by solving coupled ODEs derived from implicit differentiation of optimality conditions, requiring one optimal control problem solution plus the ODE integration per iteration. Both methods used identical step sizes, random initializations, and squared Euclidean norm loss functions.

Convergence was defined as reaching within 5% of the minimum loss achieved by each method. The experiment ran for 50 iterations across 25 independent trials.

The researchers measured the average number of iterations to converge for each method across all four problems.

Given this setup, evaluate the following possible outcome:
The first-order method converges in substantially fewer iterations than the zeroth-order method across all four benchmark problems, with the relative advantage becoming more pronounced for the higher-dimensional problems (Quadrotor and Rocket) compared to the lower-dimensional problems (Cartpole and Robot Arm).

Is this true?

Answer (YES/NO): NO